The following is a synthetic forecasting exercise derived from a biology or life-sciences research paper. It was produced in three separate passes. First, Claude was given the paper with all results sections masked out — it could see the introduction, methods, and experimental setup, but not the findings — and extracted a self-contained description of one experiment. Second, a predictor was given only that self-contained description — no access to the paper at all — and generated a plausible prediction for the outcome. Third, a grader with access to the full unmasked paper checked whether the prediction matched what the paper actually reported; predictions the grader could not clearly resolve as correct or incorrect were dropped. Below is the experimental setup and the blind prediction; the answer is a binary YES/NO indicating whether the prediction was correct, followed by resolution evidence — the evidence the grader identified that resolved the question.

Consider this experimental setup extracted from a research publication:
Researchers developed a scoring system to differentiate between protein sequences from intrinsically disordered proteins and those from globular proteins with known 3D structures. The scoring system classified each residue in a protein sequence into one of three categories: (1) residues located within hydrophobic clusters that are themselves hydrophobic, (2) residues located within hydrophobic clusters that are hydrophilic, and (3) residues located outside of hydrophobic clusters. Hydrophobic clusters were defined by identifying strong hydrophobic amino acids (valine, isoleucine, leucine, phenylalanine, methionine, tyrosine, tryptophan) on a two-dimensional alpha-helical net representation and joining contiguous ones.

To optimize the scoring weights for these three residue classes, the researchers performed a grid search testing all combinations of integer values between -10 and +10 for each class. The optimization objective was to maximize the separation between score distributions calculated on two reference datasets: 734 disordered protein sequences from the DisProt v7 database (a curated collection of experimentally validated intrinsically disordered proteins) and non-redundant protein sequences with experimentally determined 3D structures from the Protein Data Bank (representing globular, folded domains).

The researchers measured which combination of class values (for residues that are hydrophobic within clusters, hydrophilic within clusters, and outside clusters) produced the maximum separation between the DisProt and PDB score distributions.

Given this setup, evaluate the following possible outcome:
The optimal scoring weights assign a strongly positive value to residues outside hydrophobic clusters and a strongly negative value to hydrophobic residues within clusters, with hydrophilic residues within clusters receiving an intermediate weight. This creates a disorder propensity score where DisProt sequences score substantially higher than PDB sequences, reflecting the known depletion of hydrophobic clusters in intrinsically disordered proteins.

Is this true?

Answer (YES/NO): NO